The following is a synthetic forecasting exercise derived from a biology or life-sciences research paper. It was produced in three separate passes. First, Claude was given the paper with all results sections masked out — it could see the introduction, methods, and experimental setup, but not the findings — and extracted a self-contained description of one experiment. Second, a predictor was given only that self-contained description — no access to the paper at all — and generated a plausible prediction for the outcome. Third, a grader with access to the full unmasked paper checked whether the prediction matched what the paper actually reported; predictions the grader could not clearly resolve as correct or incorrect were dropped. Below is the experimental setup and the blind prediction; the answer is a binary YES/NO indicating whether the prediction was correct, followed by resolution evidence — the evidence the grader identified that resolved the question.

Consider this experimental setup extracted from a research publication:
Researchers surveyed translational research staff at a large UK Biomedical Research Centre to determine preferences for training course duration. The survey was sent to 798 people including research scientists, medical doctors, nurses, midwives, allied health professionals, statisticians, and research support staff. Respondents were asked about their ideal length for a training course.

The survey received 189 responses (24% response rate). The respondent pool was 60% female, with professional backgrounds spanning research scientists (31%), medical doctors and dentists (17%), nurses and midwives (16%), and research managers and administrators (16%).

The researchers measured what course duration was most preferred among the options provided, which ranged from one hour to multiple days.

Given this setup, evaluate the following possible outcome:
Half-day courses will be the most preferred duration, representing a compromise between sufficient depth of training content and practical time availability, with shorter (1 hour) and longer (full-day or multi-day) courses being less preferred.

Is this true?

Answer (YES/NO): YES